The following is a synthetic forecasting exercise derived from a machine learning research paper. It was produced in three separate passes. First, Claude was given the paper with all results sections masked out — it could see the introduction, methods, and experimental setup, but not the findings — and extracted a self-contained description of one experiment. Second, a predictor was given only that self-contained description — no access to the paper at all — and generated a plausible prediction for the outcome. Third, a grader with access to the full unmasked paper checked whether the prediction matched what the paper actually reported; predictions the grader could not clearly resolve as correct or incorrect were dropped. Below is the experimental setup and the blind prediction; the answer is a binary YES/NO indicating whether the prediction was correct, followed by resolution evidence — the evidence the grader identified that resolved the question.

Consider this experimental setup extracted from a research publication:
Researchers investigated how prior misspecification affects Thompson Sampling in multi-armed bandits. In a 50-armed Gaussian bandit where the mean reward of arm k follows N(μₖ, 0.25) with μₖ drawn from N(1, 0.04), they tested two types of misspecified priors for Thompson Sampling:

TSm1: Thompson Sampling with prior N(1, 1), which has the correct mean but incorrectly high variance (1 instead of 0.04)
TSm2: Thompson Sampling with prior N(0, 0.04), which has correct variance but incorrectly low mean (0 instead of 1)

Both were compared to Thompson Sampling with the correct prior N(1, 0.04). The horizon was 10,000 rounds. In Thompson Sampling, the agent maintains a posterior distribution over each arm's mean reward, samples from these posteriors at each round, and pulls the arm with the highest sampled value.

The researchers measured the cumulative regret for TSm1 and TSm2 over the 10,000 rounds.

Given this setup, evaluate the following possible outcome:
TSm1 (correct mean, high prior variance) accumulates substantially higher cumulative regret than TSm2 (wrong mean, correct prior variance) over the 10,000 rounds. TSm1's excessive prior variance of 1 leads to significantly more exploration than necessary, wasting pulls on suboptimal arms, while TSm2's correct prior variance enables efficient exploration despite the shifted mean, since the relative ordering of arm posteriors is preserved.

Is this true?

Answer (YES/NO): NO